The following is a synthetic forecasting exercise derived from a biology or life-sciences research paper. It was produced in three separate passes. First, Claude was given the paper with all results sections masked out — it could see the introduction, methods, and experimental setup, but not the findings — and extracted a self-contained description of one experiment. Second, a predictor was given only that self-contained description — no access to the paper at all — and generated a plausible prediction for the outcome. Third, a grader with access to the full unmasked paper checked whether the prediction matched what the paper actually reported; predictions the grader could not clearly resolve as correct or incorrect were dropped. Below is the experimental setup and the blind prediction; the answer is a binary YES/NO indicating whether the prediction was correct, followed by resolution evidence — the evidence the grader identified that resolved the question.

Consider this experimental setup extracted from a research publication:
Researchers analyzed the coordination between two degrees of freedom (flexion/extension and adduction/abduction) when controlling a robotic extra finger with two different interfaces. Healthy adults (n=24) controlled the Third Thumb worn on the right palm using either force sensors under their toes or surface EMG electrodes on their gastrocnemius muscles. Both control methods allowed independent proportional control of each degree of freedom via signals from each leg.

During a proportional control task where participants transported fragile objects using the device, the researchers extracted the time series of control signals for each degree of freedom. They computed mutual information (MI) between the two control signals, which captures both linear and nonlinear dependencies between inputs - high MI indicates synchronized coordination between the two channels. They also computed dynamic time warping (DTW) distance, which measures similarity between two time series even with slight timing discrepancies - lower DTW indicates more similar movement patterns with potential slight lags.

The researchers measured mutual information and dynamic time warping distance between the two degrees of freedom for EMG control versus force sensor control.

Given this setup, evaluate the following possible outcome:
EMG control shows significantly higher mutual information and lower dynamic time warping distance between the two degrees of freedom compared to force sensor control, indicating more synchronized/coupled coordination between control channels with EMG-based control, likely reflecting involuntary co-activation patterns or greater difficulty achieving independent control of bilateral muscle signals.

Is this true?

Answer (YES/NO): NO